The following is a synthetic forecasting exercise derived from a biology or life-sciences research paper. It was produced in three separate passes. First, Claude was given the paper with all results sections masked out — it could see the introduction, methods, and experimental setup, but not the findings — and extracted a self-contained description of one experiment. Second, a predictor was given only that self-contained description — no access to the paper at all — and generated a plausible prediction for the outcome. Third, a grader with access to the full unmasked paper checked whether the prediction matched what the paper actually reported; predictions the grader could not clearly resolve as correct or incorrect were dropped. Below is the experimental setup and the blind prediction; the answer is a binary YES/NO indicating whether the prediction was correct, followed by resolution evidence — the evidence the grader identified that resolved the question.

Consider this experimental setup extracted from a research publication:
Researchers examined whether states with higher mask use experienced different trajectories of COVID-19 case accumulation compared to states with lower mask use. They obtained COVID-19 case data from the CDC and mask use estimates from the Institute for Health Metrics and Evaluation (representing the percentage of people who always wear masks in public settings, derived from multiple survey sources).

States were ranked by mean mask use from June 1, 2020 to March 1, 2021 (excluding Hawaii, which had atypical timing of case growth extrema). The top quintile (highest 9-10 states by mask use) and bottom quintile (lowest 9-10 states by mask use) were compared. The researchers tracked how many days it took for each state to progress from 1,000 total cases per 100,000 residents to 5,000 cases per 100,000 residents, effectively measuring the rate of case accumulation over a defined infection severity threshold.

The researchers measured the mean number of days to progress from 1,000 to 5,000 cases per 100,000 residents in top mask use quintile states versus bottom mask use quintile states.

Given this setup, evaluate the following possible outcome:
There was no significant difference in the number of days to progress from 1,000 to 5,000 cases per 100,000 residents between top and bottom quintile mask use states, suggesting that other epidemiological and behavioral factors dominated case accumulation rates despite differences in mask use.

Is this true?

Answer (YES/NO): YES